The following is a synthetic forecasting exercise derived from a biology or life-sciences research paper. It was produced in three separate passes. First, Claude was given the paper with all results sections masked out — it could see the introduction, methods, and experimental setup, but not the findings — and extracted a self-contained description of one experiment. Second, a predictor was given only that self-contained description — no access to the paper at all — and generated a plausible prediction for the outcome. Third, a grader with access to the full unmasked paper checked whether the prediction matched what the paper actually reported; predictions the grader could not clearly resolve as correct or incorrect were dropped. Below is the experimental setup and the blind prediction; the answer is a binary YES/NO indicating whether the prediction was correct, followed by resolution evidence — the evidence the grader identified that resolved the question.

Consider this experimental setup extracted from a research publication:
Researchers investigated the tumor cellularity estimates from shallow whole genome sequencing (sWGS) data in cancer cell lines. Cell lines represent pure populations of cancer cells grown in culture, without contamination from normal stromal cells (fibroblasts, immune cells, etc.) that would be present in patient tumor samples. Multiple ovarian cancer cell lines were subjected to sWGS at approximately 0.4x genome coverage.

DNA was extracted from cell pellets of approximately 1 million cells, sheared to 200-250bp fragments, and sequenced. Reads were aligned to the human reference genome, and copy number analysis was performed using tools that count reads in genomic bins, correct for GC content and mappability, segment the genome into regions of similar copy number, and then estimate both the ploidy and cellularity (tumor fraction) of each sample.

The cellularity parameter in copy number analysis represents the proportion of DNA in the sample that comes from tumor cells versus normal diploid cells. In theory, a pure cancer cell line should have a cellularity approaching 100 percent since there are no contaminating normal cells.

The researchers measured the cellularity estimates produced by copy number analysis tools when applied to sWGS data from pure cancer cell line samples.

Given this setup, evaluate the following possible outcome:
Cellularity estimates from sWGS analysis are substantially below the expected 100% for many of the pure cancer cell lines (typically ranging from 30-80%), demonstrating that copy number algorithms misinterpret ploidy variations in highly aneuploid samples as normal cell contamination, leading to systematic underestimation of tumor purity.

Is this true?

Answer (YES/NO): YES